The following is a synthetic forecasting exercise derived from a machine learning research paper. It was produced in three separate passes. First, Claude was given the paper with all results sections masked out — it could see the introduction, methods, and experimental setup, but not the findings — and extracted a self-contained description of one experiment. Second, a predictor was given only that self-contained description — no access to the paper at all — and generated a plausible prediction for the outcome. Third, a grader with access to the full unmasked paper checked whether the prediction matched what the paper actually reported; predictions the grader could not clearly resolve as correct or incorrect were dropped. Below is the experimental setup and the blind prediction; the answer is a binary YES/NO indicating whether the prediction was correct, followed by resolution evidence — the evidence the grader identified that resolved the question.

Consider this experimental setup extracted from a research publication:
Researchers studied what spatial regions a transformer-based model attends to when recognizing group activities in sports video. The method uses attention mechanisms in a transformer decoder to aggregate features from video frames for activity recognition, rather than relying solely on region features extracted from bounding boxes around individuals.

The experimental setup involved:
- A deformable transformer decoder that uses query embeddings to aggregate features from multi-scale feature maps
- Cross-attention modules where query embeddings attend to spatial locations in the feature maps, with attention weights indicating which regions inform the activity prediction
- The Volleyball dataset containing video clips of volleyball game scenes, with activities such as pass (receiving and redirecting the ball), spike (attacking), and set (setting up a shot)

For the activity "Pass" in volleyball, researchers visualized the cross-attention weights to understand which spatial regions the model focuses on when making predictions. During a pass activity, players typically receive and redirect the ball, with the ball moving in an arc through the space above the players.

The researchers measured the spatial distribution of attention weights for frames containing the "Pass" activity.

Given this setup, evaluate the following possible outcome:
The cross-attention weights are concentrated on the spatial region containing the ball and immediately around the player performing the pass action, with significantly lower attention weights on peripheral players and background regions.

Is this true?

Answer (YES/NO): NO